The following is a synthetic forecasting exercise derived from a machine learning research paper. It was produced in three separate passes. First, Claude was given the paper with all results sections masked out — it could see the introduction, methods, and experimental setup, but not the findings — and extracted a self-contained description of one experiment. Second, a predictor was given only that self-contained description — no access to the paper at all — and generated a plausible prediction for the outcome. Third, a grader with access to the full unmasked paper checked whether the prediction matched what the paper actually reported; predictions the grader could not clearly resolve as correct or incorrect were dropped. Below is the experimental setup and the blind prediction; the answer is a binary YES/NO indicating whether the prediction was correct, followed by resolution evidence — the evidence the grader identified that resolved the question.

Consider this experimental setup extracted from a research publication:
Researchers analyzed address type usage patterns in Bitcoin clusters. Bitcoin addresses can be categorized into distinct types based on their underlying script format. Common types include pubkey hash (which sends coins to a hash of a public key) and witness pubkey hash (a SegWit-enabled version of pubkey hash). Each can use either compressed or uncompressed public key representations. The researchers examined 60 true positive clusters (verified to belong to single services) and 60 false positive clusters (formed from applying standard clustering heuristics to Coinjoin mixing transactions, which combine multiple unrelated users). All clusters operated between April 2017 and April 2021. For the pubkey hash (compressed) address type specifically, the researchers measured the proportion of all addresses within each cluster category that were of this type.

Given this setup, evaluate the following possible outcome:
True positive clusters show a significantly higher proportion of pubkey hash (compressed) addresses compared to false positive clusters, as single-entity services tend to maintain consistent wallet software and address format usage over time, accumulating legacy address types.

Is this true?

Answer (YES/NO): YES